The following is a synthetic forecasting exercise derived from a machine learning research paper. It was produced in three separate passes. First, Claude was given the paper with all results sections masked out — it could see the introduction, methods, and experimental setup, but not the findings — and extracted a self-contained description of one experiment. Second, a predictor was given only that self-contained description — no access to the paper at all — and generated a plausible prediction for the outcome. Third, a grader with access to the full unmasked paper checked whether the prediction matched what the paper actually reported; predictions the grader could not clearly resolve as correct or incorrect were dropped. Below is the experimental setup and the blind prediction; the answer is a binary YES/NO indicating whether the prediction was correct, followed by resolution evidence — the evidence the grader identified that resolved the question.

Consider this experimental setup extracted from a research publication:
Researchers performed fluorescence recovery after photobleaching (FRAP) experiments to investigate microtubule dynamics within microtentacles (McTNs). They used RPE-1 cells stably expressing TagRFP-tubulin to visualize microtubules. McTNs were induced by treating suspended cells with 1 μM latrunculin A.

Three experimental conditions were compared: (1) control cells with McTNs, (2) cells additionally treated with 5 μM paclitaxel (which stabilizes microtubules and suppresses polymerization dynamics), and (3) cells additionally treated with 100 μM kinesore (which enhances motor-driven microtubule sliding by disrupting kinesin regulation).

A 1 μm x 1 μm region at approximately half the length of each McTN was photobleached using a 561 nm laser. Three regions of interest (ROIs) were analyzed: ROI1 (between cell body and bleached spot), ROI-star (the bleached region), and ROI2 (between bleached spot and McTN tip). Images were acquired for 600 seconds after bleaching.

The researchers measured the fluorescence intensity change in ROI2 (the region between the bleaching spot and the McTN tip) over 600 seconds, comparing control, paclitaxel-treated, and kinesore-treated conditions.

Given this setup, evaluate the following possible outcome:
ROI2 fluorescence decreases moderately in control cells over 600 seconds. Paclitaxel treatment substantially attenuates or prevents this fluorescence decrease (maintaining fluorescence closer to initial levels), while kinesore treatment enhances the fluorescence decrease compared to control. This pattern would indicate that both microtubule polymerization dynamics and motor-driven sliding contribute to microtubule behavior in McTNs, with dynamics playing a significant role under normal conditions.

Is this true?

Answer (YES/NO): NO